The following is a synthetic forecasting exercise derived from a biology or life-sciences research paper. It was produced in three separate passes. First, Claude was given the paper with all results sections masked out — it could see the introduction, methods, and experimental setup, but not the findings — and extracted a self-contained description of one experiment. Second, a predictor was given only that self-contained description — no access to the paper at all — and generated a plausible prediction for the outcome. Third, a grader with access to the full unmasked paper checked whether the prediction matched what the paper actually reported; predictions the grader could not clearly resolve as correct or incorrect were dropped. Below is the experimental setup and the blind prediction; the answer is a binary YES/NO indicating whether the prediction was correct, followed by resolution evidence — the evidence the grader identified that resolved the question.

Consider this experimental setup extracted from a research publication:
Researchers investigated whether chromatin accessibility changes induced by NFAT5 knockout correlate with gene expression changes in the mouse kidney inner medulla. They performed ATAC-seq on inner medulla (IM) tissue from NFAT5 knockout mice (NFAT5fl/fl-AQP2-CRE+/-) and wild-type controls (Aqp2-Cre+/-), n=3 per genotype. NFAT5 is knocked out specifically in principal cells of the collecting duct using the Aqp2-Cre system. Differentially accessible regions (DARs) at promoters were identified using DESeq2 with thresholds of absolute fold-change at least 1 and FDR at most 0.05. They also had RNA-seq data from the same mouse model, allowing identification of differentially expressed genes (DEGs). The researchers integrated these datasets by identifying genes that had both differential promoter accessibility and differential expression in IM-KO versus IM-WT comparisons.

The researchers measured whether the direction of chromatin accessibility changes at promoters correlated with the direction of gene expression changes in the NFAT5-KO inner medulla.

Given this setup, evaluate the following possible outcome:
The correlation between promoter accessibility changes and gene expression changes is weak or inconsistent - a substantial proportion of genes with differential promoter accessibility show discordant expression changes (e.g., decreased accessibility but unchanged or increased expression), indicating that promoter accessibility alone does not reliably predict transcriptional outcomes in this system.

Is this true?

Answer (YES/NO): NO